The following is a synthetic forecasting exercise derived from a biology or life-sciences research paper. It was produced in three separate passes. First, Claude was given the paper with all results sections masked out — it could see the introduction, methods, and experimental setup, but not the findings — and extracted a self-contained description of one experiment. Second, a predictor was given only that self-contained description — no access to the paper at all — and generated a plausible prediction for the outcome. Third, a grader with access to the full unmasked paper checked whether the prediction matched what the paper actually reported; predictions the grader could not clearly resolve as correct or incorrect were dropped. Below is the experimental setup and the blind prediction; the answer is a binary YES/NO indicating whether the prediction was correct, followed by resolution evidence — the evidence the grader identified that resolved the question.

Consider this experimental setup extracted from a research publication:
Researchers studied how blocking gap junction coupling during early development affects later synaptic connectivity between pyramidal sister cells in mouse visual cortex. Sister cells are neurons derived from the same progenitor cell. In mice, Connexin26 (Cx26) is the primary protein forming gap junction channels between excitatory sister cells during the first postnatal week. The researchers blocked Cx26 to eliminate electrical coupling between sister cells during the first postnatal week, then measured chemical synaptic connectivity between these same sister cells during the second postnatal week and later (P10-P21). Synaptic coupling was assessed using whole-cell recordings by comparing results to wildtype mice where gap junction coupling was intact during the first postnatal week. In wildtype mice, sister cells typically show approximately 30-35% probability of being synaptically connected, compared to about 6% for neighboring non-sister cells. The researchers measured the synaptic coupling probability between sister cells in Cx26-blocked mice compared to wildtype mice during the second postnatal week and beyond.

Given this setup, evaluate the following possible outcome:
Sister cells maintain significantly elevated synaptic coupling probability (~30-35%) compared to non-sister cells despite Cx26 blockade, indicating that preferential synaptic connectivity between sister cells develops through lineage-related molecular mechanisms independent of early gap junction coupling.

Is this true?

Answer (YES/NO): NO